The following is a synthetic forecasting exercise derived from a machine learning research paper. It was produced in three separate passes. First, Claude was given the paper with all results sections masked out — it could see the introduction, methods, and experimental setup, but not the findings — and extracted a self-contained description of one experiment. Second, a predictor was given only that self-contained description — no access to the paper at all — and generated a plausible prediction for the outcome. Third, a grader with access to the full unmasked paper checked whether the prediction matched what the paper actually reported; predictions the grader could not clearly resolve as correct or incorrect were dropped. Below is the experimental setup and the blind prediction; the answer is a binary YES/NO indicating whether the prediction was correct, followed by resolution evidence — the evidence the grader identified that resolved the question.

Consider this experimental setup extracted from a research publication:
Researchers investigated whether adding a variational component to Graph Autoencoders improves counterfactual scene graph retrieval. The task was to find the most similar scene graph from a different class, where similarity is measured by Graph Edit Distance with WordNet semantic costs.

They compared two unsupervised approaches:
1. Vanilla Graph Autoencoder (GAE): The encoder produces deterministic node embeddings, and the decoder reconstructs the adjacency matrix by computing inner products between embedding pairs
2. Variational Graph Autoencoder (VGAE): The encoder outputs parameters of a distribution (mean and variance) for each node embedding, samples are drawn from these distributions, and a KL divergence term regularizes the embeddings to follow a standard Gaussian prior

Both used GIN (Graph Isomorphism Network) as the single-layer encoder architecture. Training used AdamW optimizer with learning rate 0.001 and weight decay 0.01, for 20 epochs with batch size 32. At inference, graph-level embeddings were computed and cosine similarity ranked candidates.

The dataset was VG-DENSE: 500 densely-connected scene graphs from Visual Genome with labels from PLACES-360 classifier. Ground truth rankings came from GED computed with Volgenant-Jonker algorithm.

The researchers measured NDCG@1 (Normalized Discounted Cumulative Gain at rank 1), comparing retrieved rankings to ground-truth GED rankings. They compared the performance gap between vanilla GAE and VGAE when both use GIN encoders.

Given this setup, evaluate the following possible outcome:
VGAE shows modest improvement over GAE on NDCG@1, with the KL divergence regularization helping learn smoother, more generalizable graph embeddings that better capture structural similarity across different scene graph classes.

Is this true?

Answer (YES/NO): NO